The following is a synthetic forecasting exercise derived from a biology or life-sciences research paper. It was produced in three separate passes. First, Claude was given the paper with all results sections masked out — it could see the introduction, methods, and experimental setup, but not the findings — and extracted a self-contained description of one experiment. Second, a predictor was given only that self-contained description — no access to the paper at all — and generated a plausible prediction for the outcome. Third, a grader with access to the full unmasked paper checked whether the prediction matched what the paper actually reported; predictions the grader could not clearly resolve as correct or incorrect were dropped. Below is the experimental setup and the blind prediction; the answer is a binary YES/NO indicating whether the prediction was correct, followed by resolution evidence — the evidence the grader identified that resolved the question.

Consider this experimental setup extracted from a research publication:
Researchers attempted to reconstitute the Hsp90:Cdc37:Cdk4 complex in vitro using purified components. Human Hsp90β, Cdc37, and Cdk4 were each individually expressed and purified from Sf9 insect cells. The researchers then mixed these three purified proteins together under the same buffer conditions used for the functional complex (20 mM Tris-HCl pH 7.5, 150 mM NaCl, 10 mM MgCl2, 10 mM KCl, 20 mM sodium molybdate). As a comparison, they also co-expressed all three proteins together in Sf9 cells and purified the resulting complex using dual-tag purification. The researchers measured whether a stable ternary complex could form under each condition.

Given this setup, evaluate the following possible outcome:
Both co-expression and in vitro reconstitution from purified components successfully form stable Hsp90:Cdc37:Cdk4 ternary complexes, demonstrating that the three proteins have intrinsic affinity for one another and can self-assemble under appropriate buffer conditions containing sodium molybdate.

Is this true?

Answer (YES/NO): NO